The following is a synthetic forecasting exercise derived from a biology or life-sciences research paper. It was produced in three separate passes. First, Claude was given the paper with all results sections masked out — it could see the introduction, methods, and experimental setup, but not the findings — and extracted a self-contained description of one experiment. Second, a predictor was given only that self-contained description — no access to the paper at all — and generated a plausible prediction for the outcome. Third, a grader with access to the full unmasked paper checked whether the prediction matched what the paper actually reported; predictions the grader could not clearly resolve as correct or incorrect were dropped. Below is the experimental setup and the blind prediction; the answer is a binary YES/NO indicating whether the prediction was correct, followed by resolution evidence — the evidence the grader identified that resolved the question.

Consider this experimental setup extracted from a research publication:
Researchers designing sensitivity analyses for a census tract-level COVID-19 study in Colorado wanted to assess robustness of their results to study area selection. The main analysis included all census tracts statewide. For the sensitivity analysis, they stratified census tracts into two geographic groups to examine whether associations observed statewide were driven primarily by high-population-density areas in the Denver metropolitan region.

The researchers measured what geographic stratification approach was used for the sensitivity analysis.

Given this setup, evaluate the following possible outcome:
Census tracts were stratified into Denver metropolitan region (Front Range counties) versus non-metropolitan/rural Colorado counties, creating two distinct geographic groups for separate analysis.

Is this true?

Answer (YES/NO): NO